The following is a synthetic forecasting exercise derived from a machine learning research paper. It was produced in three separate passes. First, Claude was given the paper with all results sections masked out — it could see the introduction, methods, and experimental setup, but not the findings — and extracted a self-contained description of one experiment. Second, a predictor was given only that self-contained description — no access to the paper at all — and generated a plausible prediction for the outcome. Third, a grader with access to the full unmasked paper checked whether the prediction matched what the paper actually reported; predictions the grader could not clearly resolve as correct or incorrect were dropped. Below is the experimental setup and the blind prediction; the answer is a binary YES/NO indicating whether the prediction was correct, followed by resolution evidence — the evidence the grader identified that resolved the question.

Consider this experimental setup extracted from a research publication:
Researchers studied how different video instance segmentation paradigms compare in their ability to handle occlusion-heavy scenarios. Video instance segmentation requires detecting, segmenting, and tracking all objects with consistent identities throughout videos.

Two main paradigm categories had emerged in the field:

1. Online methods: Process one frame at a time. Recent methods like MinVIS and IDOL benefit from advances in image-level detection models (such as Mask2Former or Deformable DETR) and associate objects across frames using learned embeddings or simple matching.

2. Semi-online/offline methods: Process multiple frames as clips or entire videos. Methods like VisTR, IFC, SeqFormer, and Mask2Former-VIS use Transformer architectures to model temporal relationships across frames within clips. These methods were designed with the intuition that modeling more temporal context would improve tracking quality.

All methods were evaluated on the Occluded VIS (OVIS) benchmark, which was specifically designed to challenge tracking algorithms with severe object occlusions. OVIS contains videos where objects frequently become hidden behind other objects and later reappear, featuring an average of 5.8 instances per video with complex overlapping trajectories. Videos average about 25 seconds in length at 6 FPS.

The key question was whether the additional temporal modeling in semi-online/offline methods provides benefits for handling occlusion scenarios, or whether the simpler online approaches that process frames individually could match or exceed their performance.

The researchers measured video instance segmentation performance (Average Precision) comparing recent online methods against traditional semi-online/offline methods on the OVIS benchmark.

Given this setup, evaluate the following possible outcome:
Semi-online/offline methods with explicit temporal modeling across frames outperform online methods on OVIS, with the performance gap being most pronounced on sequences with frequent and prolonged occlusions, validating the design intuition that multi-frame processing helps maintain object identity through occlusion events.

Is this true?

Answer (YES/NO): NO